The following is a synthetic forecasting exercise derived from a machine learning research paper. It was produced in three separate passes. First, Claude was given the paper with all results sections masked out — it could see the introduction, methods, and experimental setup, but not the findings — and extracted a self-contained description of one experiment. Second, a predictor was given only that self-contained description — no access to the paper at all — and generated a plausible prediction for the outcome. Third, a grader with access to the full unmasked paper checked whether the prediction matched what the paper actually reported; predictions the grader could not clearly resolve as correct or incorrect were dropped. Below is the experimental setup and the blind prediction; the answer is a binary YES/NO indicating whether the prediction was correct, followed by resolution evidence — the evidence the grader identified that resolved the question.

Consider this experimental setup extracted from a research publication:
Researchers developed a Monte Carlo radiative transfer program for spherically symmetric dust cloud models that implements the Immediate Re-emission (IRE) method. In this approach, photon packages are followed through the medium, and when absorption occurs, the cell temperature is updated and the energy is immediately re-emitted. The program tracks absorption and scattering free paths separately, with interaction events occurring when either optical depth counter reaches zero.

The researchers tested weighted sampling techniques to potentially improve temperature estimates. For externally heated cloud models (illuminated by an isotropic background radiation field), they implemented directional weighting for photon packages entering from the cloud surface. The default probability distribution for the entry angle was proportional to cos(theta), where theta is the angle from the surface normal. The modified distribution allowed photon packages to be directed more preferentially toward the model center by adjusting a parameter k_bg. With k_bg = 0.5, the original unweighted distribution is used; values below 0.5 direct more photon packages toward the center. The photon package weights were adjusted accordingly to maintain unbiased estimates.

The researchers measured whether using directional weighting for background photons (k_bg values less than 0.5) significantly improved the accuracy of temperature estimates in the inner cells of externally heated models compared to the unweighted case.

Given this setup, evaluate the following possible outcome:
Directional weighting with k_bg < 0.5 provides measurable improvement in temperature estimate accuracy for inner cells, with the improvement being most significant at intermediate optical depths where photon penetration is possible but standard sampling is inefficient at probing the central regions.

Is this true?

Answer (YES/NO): NO